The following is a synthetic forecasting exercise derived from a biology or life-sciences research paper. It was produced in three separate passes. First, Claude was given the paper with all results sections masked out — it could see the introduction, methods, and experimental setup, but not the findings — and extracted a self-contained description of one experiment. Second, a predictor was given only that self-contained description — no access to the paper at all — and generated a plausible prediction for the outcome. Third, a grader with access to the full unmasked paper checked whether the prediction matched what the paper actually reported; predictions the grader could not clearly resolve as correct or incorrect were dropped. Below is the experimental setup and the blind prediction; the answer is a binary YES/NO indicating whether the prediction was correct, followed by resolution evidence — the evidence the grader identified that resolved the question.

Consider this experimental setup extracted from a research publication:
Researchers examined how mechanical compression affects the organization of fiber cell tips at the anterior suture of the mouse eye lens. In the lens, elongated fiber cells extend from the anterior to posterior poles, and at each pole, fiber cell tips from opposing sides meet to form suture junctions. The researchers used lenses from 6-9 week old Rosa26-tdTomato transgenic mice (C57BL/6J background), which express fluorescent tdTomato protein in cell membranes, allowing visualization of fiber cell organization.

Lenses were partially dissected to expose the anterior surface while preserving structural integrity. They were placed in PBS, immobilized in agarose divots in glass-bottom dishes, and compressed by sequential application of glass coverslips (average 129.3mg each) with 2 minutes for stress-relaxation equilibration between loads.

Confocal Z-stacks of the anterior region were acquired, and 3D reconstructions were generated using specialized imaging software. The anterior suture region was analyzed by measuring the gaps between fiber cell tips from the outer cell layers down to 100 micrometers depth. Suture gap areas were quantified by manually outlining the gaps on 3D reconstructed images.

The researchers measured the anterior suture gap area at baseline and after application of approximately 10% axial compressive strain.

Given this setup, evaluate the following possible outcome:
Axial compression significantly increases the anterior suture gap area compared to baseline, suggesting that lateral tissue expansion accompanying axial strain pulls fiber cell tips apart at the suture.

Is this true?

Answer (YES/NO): YES